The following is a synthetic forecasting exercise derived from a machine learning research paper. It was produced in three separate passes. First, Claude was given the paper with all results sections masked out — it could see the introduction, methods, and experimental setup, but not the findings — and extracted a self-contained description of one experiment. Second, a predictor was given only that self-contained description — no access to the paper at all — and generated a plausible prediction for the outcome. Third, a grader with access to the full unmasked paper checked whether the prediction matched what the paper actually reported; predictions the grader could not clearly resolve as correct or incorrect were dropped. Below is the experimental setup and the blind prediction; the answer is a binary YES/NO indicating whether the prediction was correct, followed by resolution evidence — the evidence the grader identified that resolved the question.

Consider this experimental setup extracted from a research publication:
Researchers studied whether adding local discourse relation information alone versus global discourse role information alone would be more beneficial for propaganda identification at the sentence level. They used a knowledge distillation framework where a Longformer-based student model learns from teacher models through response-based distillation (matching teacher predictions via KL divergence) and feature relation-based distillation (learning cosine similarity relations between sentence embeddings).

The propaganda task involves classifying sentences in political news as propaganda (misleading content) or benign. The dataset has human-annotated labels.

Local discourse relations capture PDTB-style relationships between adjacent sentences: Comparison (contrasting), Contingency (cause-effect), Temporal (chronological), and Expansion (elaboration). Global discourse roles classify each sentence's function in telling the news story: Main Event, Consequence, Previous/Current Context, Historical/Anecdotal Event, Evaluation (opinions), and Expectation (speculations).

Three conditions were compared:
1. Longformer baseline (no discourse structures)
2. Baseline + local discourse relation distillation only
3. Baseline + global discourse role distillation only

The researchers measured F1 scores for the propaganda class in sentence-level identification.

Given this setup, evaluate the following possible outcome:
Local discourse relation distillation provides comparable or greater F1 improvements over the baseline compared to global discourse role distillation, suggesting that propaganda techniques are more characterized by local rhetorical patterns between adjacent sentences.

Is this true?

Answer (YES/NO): NO